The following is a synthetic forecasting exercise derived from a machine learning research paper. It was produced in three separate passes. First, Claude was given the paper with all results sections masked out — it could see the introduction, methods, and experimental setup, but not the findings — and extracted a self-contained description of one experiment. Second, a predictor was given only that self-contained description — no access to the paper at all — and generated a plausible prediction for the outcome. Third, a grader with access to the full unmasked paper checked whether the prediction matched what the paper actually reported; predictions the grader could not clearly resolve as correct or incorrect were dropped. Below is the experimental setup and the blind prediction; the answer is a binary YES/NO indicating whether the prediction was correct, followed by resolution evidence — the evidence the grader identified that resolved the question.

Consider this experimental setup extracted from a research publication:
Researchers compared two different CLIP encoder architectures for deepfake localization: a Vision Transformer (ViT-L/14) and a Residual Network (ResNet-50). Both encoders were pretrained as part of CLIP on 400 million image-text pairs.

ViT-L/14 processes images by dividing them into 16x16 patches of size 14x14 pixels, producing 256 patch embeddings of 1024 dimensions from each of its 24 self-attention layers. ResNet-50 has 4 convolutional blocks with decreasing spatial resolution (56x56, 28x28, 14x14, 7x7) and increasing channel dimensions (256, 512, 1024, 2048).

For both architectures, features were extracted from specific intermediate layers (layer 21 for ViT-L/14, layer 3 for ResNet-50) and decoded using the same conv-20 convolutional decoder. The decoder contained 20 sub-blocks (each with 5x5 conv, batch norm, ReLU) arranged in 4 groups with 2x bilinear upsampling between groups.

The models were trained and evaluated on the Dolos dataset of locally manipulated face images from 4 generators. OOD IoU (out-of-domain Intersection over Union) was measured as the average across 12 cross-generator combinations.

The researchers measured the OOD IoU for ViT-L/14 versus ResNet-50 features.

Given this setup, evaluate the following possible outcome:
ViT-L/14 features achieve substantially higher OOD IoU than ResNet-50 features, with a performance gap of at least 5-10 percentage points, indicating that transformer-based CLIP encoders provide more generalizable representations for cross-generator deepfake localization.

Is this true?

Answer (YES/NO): NO